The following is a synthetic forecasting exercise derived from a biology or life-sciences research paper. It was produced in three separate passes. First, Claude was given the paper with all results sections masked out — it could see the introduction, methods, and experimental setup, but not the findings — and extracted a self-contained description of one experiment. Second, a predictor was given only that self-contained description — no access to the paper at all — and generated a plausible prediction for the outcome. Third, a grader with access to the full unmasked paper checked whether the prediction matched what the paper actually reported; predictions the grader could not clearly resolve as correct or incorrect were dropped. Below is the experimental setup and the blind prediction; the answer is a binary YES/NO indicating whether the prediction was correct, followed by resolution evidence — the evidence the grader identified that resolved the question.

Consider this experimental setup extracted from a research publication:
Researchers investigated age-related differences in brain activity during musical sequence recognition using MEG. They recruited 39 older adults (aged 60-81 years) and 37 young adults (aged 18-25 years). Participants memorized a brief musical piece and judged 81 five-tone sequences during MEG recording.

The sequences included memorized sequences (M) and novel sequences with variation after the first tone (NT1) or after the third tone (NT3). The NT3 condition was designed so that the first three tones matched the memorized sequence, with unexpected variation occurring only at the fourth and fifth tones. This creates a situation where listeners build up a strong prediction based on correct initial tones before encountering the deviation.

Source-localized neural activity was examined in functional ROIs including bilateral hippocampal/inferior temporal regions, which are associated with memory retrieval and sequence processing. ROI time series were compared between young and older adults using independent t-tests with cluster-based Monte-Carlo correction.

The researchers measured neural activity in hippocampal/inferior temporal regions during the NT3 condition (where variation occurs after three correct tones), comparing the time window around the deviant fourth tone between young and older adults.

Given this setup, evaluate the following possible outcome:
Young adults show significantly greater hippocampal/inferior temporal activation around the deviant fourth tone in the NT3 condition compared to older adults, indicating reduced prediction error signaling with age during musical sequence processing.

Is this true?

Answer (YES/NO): YES